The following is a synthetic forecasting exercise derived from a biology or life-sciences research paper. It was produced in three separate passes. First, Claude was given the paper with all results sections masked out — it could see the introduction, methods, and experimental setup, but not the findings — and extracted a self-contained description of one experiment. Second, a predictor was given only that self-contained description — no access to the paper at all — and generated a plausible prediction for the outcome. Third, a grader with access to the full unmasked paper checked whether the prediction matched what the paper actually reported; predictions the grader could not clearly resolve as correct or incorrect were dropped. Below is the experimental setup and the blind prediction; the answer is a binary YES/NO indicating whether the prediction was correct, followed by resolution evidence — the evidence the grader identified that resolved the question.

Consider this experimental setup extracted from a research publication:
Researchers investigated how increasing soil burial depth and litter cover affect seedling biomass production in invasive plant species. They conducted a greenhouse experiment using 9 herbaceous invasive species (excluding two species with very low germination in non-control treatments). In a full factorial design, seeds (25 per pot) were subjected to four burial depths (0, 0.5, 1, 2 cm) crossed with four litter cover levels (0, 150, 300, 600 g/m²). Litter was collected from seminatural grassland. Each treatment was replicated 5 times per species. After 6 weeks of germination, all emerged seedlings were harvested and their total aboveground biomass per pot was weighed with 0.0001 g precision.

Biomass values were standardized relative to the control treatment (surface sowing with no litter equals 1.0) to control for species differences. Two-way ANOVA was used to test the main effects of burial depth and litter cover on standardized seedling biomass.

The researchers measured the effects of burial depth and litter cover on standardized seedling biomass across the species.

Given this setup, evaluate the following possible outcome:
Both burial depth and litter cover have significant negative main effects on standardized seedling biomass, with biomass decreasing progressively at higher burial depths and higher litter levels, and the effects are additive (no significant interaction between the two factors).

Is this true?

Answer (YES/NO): NO